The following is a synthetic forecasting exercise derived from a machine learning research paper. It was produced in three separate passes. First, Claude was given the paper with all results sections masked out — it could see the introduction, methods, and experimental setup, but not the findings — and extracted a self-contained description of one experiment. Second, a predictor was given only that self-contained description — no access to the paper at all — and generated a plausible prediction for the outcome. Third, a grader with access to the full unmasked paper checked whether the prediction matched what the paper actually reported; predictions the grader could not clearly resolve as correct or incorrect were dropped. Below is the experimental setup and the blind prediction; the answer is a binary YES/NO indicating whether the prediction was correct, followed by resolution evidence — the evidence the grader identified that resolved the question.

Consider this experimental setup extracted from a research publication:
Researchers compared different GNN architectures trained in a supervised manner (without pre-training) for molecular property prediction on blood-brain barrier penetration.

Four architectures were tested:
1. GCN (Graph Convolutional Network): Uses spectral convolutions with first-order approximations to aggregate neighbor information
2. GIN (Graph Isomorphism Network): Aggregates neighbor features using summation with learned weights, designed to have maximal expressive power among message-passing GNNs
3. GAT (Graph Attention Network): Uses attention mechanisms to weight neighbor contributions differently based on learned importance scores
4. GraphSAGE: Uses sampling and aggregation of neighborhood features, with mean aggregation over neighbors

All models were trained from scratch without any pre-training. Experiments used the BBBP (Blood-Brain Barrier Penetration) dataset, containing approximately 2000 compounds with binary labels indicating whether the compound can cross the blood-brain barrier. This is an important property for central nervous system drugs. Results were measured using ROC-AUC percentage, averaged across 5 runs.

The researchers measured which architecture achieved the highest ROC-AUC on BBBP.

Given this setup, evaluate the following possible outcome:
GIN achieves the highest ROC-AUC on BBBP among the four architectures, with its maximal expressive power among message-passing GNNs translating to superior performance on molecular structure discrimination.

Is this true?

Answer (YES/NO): NO